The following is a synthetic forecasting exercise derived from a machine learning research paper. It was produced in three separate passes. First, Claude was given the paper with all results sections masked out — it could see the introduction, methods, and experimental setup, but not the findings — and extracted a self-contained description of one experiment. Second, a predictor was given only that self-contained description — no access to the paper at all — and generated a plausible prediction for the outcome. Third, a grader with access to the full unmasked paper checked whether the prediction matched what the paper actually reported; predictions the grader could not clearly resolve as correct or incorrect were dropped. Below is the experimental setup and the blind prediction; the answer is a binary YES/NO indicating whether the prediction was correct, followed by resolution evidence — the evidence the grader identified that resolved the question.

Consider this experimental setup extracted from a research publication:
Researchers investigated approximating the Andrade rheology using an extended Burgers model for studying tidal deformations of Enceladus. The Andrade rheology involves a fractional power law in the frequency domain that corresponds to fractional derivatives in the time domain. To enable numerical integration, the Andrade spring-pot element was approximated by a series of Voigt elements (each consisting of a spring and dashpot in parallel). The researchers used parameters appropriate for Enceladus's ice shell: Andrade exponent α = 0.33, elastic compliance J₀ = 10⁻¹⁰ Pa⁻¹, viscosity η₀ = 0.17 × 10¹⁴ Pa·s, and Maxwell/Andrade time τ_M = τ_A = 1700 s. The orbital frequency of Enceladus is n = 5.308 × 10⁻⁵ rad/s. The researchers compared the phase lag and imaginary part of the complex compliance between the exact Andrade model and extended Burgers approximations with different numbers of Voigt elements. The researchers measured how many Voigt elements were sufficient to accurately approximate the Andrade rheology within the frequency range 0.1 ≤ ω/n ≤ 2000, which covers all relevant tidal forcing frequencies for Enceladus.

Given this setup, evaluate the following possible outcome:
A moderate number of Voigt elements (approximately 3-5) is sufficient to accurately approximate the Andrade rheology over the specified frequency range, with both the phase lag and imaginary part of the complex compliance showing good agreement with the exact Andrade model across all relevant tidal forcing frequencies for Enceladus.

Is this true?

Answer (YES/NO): NO